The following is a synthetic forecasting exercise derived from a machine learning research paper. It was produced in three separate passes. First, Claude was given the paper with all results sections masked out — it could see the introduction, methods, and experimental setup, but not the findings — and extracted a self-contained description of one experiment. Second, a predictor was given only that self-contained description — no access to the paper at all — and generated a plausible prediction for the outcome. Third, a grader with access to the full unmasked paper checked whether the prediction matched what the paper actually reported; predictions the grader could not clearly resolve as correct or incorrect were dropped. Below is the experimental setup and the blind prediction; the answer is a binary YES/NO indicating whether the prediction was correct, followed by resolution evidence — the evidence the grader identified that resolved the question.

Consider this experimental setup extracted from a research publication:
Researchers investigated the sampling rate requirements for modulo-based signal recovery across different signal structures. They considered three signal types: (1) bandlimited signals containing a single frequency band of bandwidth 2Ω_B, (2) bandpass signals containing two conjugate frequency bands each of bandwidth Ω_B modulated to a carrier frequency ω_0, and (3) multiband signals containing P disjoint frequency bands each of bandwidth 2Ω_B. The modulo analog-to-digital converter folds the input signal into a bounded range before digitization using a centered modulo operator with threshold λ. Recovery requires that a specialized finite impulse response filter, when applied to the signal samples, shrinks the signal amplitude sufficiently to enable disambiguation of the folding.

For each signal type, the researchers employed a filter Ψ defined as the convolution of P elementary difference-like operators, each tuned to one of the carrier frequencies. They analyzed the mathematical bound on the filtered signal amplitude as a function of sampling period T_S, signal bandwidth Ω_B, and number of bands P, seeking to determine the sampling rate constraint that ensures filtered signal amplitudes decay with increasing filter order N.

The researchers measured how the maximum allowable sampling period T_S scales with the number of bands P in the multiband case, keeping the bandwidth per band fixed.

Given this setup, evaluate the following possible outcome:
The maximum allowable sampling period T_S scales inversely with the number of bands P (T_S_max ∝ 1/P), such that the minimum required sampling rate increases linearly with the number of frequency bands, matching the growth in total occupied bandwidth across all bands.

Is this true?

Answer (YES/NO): NO